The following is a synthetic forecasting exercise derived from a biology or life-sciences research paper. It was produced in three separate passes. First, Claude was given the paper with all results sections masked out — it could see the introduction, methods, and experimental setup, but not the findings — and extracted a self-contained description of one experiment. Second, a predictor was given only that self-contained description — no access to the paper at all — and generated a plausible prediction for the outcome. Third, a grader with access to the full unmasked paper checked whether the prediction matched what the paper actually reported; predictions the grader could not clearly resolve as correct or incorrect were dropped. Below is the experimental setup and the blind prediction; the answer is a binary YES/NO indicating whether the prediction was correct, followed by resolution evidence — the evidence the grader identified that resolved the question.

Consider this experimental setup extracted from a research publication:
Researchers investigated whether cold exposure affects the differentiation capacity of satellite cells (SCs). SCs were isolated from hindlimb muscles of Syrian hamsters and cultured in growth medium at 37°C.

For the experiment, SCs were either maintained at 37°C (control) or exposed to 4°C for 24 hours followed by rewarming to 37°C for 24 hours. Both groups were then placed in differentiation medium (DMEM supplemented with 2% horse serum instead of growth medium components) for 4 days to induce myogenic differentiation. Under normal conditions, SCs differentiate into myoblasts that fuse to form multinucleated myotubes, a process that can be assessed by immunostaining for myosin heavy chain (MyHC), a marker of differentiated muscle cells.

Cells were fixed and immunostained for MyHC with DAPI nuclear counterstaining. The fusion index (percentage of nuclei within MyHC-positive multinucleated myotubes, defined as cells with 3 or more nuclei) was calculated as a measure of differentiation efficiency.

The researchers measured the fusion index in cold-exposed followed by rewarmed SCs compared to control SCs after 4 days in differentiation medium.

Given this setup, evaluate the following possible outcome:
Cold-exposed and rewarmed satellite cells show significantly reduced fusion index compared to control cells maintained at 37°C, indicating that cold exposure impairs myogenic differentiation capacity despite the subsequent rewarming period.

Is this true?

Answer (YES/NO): YES